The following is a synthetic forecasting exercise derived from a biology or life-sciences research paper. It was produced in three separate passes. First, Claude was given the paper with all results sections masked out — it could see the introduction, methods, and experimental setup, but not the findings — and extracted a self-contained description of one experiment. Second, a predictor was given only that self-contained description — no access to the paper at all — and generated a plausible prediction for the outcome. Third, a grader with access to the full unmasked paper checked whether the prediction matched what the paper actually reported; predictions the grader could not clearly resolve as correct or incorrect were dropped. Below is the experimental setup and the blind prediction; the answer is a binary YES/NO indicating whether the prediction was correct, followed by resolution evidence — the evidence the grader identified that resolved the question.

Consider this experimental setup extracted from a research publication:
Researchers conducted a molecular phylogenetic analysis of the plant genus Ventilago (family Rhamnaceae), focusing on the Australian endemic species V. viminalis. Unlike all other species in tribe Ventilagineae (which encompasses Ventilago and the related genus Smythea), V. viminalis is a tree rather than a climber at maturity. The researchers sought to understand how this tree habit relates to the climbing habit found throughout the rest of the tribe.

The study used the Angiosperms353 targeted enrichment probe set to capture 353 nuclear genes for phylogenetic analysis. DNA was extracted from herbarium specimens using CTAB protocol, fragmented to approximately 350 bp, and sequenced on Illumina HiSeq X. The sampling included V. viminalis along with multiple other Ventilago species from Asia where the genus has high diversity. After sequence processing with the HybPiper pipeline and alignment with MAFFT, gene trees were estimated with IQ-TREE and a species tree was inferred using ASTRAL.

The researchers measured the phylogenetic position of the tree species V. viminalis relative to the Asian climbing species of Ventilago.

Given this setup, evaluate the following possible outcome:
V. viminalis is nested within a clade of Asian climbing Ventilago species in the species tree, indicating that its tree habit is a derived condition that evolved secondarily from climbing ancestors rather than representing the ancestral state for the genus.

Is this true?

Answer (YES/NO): YES